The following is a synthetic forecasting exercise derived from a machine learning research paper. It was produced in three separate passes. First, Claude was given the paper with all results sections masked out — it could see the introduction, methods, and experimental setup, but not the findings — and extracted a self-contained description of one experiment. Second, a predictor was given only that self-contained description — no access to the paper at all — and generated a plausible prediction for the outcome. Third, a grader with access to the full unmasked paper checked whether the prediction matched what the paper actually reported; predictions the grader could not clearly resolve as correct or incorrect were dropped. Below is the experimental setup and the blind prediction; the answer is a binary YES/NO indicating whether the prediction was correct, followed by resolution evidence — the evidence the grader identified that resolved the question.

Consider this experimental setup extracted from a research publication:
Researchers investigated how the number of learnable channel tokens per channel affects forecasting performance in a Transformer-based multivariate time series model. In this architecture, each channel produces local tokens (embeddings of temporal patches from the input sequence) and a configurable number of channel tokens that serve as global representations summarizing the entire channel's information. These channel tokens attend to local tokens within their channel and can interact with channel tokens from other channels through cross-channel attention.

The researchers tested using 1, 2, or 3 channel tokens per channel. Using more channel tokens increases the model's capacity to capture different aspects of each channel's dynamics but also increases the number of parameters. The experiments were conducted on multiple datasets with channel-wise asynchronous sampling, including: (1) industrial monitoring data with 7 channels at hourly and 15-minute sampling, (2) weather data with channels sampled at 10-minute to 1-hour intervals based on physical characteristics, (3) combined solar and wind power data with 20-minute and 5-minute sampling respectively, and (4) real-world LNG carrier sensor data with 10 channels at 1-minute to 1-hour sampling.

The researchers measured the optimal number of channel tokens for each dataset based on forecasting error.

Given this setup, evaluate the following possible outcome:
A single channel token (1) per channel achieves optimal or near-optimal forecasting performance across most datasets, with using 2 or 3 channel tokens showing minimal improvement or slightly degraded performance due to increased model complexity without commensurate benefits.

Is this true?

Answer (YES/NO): NO